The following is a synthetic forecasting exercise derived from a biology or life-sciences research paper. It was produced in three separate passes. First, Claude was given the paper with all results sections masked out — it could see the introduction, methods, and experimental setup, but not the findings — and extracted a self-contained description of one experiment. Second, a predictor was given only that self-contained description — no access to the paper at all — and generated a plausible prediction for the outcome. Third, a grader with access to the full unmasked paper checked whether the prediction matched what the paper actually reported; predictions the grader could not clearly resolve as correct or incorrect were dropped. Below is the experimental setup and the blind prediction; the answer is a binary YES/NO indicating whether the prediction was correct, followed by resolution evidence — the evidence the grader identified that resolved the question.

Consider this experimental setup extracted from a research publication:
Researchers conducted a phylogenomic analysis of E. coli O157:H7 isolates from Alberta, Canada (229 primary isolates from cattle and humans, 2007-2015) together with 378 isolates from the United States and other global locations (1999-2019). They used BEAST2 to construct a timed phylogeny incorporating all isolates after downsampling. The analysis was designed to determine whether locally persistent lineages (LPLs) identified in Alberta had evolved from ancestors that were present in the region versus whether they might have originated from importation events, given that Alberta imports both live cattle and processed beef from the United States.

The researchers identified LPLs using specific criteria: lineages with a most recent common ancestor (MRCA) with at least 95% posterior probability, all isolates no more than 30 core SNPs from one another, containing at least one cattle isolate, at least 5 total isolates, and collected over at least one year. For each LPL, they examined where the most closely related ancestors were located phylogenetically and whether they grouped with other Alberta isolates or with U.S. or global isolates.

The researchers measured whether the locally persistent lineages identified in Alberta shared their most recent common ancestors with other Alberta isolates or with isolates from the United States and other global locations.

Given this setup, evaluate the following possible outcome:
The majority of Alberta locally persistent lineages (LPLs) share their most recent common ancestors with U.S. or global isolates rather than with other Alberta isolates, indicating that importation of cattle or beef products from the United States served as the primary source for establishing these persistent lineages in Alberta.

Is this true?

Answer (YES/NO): NO